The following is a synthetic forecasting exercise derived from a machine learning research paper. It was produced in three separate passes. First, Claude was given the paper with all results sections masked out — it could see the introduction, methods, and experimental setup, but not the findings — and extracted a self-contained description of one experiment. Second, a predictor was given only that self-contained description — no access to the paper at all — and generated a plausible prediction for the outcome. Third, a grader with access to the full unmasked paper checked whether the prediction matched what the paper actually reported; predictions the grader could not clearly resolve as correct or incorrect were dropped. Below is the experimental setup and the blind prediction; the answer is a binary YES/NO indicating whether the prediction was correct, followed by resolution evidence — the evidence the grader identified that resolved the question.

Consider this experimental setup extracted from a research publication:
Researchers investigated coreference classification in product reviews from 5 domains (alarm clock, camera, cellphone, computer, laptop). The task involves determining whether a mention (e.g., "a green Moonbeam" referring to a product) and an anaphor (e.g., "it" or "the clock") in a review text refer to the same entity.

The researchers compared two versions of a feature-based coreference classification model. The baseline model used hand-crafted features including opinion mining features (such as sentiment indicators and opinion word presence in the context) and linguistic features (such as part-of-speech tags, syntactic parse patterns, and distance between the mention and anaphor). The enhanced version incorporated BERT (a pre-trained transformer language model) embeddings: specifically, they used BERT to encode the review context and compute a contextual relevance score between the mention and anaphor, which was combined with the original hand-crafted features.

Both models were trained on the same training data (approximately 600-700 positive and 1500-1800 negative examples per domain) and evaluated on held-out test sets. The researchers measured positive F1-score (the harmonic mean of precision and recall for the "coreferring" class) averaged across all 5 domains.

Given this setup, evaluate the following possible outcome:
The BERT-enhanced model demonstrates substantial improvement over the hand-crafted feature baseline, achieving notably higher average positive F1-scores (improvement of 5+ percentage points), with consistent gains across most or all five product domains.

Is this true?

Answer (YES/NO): YES